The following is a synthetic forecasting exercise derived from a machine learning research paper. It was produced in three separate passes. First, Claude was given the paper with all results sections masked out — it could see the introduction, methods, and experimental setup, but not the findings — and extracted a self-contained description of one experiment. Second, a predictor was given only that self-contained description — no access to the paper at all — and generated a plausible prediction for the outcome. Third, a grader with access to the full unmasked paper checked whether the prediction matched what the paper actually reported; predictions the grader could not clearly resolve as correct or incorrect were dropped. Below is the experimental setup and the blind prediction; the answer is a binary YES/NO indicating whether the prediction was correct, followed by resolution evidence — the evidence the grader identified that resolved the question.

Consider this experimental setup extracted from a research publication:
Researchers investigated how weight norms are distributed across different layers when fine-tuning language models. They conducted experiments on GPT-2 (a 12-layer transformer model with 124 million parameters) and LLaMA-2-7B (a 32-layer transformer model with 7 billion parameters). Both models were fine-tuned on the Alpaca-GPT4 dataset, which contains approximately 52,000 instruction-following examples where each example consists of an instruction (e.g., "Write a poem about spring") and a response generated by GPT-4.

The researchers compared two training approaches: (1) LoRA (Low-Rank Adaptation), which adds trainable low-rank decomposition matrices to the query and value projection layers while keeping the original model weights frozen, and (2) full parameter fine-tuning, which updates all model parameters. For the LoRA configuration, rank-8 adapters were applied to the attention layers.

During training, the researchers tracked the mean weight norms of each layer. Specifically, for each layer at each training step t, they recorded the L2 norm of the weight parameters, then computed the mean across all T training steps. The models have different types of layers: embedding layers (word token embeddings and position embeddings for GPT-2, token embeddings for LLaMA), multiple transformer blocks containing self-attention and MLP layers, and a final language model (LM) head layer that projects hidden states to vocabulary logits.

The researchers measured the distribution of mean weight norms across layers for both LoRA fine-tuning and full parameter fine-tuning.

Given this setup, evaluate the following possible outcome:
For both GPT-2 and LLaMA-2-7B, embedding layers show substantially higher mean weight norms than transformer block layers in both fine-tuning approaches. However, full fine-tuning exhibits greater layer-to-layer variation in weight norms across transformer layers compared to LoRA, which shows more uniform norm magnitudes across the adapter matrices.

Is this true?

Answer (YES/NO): NO